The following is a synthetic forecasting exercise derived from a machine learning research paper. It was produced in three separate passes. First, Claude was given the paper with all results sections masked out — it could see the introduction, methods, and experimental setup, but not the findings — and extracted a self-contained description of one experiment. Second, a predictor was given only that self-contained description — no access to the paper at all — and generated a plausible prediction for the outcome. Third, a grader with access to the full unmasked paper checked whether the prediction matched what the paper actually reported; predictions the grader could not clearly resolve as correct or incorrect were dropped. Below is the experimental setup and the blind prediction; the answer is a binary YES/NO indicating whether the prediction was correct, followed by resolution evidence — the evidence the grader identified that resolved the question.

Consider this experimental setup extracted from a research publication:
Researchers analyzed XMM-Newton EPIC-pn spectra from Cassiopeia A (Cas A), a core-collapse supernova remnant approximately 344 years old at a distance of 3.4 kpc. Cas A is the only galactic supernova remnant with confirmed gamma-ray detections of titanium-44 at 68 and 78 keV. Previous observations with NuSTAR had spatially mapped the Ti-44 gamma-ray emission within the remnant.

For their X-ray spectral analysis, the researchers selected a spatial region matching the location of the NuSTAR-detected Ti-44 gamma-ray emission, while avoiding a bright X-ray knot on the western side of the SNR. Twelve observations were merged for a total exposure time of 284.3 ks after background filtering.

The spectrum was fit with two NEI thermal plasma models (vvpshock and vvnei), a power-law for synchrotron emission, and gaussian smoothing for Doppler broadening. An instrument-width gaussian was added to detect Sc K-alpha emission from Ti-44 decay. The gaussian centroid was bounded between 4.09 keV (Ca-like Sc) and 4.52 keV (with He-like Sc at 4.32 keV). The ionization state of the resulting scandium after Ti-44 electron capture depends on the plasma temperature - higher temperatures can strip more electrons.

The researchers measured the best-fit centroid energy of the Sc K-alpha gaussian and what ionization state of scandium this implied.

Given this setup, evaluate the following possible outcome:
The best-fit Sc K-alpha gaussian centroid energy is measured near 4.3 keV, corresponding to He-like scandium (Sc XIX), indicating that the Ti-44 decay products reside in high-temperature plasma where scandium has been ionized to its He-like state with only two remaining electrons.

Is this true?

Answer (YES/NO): YES